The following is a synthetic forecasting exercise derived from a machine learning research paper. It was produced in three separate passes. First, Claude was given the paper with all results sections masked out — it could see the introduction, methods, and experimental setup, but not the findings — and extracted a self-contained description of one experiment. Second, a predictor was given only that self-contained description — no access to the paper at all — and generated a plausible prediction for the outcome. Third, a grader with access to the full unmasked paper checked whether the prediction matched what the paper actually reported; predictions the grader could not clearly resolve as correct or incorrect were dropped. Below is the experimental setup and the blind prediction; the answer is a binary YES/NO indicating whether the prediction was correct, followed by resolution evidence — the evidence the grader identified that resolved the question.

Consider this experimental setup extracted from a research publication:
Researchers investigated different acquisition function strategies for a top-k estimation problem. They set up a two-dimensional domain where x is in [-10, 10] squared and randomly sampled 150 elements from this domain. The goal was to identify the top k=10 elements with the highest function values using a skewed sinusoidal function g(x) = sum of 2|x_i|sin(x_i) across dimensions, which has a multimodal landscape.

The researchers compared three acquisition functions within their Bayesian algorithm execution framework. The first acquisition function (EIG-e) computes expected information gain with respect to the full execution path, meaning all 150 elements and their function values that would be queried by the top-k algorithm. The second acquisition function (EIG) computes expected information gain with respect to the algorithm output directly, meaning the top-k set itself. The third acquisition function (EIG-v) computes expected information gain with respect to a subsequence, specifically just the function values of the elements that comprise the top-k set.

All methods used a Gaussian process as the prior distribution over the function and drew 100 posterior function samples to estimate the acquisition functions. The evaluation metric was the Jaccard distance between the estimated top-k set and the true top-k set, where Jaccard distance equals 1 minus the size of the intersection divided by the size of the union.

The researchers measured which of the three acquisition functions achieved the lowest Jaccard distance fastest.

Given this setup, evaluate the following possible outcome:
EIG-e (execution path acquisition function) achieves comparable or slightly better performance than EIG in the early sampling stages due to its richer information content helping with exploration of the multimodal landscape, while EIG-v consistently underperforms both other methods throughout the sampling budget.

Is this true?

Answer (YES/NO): NO